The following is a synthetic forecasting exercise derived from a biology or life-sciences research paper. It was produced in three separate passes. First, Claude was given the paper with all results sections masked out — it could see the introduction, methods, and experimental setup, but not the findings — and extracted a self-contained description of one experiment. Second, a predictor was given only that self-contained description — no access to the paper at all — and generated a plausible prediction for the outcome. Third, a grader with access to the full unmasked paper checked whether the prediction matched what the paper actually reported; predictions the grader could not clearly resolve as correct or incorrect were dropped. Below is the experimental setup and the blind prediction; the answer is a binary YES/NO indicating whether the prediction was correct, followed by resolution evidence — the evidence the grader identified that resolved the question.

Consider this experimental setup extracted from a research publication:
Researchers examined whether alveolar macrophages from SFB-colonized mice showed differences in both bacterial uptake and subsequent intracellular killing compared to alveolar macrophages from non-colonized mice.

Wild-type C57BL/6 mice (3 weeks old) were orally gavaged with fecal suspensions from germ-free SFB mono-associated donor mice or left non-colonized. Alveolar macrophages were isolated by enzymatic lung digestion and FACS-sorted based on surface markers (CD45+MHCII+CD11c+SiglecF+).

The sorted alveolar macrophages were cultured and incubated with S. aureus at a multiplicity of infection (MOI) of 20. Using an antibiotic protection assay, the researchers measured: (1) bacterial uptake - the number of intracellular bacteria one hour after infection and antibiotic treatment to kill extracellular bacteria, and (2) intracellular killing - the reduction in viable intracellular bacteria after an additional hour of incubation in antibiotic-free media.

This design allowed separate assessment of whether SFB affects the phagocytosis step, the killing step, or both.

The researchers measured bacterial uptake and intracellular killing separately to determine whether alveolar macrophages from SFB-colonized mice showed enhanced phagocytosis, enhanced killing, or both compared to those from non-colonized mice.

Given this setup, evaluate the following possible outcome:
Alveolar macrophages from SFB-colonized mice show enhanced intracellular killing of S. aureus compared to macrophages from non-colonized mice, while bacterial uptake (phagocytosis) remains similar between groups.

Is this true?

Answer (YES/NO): NO